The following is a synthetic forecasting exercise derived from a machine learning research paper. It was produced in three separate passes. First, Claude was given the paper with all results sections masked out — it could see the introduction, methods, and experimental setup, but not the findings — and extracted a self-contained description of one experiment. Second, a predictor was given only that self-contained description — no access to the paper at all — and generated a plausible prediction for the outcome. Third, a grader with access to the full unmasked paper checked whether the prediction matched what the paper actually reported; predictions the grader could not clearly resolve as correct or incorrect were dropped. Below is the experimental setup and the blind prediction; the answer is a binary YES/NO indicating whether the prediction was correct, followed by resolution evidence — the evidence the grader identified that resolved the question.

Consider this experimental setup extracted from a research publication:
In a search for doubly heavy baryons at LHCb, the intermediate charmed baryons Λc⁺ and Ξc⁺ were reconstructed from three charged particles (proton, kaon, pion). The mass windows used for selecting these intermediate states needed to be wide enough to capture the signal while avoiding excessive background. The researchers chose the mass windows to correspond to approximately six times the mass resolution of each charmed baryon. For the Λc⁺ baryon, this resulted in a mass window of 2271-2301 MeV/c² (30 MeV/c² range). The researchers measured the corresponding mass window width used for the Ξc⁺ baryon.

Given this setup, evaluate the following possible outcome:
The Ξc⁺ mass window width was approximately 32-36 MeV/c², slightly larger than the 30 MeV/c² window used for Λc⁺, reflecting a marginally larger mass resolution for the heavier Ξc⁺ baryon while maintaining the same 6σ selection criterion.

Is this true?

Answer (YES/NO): NO